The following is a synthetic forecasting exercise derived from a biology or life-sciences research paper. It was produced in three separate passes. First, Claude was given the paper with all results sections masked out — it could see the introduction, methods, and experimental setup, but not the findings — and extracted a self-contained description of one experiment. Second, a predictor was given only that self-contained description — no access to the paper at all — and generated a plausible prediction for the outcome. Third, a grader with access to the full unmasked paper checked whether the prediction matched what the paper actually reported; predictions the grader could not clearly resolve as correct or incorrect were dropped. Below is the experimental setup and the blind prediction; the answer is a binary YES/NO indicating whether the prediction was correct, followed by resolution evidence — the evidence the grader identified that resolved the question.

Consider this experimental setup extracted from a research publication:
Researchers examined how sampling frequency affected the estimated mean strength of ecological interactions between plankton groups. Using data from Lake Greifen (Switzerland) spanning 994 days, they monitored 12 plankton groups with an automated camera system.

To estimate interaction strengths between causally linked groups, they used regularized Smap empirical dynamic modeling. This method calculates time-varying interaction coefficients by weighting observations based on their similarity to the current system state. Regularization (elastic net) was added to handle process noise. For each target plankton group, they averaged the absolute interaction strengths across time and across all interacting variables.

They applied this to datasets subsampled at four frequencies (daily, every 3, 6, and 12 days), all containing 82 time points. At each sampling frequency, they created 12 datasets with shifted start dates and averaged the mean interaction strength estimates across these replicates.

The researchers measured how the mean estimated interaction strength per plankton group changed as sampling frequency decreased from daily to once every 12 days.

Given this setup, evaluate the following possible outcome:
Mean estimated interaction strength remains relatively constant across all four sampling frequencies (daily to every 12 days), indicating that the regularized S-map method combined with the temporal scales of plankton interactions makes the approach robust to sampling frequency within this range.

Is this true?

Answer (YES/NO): YES